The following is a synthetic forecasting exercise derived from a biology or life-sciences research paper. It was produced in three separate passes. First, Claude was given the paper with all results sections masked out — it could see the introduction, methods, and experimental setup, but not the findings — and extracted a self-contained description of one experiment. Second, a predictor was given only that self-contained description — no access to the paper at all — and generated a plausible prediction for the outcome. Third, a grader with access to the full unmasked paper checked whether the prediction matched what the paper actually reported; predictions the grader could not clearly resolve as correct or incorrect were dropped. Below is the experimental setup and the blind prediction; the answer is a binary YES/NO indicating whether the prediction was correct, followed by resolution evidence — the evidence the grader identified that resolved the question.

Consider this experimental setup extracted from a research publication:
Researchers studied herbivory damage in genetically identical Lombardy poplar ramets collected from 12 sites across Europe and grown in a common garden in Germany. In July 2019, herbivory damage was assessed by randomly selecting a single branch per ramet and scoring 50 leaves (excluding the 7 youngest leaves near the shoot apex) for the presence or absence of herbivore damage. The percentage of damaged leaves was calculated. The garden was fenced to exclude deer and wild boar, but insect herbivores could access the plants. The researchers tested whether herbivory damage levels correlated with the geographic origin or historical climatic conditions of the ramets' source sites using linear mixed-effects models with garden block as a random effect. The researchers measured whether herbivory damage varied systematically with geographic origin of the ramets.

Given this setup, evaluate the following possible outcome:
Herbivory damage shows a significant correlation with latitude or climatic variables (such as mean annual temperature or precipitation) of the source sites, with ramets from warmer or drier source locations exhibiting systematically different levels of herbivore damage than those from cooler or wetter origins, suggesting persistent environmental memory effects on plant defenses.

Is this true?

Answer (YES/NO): YES